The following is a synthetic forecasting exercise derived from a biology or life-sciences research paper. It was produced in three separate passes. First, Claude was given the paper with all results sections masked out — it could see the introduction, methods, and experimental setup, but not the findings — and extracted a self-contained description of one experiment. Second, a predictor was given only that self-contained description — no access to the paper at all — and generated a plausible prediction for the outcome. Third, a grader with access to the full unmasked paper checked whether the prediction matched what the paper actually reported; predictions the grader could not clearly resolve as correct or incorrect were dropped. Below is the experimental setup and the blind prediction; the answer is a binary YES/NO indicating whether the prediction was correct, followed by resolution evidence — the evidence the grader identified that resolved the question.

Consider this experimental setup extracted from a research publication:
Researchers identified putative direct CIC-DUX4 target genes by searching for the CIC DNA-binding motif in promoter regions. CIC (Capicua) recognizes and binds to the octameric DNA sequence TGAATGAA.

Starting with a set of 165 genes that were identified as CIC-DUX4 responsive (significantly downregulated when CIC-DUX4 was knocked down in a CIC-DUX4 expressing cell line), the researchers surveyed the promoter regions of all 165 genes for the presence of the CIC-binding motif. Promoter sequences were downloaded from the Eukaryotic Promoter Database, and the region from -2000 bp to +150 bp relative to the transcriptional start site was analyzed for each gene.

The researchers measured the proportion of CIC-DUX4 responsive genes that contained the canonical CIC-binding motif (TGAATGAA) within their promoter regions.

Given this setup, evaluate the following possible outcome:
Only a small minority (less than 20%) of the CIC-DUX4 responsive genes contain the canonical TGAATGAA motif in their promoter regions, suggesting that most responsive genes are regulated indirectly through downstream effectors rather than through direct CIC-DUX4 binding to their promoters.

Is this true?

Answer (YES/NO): NO